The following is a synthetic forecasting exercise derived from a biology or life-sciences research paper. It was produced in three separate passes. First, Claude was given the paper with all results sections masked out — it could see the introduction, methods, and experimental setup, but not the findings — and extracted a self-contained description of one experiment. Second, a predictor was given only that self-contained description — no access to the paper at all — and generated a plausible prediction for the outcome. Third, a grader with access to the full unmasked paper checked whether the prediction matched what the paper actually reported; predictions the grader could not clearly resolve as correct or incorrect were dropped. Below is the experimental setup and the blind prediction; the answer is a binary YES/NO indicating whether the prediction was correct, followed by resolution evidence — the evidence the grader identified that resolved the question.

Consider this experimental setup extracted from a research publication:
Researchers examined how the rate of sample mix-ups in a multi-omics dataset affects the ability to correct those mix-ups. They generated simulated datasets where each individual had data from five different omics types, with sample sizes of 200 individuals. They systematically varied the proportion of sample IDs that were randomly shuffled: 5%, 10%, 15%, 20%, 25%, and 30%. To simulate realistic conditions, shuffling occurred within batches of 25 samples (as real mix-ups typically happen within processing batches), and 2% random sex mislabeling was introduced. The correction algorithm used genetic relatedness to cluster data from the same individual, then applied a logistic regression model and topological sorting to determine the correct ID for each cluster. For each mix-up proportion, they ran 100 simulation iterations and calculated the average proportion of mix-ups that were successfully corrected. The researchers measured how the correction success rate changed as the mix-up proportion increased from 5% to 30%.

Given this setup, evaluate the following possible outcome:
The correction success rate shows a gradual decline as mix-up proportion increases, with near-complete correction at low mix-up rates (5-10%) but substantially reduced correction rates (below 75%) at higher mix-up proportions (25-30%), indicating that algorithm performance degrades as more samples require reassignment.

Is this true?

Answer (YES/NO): NO